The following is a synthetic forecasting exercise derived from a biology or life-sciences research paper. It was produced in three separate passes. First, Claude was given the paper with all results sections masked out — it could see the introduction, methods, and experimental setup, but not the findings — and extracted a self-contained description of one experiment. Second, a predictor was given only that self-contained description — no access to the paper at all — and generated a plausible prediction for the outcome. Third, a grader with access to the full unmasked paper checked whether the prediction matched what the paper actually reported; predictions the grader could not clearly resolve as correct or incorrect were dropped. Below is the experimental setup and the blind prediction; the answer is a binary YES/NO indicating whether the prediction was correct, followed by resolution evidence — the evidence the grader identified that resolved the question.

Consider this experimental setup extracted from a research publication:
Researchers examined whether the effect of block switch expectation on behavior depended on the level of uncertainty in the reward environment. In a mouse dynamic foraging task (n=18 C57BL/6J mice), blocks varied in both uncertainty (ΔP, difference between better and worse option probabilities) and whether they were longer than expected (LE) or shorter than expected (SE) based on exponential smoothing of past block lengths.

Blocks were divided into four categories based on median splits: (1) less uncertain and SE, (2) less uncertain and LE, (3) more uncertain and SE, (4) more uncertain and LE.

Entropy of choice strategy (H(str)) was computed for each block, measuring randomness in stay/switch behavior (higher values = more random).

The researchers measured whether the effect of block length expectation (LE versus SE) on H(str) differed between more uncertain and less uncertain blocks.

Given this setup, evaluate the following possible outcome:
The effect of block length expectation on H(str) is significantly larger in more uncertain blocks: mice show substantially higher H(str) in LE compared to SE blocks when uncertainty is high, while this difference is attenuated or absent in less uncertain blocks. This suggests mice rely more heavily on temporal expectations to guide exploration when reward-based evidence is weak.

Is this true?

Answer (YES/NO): YES